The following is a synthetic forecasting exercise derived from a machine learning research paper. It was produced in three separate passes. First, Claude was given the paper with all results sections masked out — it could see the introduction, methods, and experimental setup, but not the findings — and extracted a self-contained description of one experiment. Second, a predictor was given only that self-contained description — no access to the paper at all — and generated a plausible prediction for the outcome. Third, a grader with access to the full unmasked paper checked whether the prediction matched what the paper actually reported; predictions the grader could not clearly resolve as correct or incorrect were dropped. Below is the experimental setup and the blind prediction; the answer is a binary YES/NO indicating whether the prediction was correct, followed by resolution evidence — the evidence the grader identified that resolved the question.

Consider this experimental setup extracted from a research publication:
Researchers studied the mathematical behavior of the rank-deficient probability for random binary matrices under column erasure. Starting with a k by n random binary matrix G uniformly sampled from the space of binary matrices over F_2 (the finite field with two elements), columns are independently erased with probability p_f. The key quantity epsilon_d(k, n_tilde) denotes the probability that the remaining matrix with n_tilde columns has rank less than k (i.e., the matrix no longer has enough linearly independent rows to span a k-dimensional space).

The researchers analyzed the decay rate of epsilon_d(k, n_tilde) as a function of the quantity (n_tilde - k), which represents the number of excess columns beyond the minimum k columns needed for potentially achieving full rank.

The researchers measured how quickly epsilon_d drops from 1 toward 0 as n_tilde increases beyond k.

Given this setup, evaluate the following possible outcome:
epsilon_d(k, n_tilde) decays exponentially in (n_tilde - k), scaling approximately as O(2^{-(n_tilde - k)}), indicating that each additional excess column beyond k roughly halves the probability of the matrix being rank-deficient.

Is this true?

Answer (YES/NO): YES